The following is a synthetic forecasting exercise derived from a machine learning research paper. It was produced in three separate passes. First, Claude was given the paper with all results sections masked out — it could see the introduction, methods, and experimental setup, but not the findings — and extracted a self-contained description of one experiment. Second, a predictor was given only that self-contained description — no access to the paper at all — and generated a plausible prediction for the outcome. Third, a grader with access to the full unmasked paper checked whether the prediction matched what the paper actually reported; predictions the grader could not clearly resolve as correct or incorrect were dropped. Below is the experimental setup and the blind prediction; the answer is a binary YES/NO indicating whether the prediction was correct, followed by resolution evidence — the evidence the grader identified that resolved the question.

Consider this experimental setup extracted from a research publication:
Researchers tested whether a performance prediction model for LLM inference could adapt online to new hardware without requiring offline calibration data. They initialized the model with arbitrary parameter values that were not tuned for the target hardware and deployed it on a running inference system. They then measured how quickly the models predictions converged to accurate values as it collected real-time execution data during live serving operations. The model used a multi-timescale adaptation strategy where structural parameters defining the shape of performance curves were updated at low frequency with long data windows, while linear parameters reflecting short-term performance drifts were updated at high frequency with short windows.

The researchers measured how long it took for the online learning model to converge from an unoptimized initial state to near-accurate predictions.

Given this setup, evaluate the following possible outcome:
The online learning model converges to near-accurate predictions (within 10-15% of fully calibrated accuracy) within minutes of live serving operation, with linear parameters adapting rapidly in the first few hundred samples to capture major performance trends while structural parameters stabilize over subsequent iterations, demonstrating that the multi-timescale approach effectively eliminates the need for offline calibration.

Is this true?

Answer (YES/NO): NO